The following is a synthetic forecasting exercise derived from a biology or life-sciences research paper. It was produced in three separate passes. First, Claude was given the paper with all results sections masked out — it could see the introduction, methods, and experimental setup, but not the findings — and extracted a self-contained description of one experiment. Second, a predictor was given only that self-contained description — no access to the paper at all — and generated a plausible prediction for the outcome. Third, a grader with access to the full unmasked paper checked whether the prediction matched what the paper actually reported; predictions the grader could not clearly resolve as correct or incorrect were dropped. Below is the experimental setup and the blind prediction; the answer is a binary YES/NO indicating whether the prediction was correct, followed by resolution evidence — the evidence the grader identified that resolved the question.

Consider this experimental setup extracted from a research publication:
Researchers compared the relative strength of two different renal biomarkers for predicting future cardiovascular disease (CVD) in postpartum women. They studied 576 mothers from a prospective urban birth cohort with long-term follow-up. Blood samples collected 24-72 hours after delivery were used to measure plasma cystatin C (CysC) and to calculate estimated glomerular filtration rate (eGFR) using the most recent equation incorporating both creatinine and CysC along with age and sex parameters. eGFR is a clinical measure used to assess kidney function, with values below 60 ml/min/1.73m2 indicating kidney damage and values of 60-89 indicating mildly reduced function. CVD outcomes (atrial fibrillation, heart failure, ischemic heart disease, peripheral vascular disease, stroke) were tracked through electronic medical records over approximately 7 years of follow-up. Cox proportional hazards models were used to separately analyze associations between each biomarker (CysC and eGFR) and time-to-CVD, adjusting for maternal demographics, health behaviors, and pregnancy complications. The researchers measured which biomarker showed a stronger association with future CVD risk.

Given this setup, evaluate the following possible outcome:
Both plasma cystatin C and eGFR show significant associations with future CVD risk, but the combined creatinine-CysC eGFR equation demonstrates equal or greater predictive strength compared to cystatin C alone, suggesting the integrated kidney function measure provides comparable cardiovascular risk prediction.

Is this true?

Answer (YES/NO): NO